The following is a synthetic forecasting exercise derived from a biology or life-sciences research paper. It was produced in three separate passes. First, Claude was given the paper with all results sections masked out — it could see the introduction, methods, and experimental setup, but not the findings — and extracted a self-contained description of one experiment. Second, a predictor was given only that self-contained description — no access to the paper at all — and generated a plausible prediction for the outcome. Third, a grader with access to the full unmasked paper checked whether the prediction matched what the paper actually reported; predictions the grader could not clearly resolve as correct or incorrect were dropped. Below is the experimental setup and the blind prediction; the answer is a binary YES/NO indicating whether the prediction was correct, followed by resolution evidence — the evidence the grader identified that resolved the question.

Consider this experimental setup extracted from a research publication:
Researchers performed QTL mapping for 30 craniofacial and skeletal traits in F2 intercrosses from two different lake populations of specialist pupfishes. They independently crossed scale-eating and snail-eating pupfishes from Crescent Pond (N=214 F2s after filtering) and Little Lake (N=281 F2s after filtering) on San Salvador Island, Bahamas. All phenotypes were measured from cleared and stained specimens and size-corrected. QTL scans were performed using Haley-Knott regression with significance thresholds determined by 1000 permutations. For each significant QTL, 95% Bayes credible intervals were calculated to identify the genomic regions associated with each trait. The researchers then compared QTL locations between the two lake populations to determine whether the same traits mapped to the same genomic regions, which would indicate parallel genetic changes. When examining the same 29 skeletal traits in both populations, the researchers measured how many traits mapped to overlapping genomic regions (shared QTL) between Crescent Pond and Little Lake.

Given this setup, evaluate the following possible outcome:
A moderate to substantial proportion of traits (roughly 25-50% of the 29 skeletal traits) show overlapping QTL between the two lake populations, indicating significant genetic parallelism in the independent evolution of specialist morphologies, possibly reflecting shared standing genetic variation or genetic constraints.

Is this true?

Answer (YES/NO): NO